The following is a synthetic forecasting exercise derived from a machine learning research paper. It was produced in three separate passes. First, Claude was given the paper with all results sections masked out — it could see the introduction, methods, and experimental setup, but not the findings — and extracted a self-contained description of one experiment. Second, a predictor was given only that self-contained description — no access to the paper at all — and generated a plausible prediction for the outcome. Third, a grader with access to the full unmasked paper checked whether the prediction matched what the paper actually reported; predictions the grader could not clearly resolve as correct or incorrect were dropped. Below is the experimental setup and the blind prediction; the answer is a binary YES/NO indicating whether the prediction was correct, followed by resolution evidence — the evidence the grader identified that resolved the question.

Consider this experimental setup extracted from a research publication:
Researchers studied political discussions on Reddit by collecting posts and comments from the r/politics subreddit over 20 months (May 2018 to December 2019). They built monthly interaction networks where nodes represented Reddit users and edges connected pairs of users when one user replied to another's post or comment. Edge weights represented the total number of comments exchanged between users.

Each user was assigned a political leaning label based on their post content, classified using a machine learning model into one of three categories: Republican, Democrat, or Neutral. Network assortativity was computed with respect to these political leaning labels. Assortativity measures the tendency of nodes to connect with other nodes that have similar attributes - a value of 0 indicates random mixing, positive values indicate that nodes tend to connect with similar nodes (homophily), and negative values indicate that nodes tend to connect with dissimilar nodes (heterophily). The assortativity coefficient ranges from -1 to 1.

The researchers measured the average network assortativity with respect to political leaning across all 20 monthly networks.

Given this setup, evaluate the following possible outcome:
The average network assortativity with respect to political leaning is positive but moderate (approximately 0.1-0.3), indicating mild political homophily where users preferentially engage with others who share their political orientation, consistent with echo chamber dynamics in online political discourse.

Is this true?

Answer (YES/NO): NO